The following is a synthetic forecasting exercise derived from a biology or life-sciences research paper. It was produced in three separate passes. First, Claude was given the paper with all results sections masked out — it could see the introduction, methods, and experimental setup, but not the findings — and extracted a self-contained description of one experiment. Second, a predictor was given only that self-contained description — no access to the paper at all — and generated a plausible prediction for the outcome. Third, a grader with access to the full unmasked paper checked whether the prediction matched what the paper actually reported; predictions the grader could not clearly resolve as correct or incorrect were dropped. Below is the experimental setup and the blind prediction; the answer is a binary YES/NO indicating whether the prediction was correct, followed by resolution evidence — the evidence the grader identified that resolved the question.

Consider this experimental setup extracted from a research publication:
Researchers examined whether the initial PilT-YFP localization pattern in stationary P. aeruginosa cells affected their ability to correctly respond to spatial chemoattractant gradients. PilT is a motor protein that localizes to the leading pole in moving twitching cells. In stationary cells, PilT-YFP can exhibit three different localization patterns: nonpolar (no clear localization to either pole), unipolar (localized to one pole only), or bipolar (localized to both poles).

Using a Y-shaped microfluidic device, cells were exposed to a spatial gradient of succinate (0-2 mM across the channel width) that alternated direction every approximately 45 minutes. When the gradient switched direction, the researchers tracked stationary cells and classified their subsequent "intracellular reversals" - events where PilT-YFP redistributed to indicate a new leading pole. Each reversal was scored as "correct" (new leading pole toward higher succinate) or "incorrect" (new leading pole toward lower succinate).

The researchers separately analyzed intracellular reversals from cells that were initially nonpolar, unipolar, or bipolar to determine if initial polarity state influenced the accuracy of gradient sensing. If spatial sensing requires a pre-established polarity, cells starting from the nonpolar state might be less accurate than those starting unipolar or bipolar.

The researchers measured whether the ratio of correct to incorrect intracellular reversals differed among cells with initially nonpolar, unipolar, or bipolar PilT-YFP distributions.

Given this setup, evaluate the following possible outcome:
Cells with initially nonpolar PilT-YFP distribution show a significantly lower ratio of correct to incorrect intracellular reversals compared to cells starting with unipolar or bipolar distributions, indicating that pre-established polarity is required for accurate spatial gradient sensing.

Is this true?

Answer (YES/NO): NO